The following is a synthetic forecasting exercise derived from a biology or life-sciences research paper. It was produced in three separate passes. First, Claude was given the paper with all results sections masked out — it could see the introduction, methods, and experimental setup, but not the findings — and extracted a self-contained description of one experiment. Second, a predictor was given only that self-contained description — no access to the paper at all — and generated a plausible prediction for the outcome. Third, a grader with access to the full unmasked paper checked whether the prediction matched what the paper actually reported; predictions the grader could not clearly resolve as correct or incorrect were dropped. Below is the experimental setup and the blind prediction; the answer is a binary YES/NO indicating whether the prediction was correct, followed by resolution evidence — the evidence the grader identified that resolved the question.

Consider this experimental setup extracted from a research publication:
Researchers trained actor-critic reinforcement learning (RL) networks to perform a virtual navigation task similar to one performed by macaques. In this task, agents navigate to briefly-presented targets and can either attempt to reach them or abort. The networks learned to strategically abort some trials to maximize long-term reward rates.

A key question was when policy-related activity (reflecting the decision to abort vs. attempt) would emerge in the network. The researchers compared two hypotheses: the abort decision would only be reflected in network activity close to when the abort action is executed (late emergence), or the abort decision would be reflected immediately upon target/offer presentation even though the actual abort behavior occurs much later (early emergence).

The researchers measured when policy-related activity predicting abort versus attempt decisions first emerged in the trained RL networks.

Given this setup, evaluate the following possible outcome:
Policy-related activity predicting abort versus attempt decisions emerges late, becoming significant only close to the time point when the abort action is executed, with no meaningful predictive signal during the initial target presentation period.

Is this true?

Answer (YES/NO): NO